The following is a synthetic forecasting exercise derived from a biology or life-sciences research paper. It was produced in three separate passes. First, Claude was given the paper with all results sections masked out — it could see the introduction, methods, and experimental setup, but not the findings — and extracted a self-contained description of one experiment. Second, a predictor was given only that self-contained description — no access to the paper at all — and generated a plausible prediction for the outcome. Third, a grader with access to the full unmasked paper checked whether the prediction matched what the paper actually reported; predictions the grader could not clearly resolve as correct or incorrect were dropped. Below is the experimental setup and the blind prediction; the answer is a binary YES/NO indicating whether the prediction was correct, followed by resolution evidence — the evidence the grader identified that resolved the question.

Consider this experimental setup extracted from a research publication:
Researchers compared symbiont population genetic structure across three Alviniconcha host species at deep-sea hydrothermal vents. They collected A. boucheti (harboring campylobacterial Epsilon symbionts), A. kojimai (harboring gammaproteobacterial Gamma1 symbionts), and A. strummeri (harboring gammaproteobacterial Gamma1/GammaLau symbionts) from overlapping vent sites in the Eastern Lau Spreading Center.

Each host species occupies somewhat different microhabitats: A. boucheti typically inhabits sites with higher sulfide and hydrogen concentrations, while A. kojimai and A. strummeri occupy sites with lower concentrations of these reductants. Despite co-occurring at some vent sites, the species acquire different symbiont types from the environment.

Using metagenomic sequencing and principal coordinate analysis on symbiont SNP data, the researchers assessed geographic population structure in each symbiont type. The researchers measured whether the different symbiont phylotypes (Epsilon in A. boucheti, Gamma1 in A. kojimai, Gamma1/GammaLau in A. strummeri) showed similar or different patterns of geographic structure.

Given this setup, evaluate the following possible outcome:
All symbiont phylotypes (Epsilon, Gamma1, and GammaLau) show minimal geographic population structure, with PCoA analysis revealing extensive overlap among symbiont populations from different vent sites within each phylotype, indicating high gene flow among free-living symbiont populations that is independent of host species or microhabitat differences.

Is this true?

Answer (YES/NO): NO